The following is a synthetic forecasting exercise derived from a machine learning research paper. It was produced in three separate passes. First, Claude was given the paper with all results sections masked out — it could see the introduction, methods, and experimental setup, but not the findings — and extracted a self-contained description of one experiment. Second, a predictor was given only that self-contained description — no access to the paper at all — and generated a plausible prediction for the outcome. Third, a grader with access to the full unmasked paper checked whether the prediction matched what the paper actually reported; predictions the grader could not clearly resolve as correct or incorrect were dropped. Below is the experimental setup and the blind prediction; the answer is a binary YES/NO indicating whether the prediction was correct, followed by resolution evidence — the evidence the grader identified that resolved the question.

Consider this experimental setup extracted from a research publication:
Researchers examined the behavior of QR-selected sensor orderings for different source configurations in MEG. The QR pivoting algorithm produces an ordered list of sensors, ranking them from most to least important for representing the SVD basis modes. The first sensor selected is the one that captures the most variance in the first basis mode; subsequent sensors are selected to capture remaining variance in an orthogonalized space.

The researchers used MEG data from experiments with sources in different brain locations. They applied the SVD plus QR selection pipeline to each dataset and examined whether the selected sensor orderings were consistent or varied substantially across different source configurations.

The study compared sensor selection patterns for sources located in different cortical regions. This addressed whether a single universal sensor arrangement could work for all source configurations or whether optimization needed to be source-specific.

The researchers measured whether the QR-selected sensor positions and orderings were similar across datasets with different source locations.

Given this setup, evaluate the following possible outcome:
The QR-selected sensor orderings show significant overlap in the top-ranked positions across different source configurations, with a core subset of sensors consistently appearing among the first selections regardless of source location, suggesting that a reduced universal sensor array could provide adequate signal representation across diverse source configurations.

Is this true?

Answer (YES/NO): NO